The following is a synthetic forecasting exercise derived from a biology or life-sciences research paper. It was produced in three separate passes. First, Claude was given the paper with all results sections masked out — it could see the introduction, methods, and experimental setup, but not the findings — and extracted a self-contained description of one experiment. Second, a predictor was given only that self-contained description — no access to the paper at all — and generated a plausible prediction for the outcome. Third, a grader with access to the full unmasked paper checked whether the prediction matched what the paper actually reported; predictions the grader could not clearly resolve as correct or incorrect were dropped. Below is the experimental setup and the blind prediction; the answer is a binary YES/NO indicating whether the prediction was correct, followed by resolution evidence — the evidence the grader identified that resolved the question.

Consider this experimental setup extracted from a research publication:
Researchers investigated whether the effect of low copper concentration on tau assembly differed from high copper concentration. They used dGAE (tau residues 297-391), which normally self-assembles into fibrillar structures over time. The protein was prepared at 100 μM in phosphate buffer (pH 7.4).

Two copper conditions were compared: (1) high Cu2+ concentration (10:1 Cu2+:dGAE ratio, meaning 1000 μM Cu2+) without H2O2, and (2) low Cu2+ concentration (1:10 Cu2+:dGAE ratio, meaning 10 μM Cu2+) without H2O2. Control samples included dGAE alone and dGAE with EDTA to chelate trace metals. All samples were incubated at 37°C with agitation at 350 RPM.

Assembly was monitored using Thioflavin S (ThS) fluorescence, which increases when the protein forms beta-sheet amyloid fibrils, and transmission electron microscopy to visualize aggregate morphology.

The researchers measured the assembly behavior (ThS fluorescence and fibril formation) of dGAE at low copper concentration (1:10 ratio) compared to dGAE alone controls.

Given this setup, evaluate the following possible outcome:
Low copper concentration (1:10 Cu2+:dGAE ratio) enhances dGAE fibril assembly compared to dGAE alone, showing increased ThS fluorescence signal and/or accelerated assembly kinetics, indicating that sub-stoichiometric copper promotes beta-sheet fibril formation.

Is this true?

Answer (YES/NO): NO